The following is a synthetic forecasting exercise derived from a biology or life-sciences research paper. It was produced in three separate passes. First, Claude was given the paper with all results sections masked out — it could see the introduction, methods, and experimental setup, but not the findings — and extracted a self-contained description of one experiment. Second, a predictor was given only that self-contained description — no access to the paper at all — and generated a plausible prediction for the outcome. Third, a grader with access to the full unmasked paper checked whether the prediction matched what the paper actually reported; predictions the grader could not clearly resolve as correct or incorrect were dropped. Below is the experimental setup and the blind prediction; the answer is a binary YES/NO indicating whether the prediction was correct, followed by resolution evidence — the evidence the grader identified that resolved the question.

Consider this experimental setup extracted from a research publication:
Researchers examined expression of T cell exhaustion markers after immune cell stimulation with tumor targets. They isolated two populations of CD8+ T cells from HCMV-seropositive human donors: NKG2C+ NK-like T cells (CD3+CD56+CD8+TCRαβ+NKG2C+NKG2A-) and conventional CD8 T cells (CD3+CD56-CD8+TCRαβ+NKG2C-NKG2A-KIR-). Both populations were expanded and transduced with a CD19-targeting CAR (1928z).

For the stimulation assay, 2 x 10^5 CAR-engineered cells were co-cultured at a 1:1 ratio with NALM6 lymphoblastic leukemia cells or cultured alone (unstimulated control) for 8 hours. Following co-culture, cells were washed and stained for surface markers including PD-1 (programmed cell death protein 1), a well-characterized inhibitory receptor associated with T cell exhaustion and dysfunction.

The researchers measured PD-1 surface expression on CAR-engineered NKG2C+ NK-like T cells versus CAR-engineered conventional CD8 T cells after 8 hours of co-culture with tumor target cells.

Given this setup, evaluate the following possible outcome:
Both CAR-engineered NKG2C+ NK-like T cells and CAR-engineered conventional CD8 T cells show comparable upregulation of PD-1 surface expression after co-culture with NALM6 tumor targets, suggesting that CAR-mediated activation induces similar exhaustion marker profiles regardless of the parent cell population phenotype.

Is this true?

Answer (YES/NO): NO